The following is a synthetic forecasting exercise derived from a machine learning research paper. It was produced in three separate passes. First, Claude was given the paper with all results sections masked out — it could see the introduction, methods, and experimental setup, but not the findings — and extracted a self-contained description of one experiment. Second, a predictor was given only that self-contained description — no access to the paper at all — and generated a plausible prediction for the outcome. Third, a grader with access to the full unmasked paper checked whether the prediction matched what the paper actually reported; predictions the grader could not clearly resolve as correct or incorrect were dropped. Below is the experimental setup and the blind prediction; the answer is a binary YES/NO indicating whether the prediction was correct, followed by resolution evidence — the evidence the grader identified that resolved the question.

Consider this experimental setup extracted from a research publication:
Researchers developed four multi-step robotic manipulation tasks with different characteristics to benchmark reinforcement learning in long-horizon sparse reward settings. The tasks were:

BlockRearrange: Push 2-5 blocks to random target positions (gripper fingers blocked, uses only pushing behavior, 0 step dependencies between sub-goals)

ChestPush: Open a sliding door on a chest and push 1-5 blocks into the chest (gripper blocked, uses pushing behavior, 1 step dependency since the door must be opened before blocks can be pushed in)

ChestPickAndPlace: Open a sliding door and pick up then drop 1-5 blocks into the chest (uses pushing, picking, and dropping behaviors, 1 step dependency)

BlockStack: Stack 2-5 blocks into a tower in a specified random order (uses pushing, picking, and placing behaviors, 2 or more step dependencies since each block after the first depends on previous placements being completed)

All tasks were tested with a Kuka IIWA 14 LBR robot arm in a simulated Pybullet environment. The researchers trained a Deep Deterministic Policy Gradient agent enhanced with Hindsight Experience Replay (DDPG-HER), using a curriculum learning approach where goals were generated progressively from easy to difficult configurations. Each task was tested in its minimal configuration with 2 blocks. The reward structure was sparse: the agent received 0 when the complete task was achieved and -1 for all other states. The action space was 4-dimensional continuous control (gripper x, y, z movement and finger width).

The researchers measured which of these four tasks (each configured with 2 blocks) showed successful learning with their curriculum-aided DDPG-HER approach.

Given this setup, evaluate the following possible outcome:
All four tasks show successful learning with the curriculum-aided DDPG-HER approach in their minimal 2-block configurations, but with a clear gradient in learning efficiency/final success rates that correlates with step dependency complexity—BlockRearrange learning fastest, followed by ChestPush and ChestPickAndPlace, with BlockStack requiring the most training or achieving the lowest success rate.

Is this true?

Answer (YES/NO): NO